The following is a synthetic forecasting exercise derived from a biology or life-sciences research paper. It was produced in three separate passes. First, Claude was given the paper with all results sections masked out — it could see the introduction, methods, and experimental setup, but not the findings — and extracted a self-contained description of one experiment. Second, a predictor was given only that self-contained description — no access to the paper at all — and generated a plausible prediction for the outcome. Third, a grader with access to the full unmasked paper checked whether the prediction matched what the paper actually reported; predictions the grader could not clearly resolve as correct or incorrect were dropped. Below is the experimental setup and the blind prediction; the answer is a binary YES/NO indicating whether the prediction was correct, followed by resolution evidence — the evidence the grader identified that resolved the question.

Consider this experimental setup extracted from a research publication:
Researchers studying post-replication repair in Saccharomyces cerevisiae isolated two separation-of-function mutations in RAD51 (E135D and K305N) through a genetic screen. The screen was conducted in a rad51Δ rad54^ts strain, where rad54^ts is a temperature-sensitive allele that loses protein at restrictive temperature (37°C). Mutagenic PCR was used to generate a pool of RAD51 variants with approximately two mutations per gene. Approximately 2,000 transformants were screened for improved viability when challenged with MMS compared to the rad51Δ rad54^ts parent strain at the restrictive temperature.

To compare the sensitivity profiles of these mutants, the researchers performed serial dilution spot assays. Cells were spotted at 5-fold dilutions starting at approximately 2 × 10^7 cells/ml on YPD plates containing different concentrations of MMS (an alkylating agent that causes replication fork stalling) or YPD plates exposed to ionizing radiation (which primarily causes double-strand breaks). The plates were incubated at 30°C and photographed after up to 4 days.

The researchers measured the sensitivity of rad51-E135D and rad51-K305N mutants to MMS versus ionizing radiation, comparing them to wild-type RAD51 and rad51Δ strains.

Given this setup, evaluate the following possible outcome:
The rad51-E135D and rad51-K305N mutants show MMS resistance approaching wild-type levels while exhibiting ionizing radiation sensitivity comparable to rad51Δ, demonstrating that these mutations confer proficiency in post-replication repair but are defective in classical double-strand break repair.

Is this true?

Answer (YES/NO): NO